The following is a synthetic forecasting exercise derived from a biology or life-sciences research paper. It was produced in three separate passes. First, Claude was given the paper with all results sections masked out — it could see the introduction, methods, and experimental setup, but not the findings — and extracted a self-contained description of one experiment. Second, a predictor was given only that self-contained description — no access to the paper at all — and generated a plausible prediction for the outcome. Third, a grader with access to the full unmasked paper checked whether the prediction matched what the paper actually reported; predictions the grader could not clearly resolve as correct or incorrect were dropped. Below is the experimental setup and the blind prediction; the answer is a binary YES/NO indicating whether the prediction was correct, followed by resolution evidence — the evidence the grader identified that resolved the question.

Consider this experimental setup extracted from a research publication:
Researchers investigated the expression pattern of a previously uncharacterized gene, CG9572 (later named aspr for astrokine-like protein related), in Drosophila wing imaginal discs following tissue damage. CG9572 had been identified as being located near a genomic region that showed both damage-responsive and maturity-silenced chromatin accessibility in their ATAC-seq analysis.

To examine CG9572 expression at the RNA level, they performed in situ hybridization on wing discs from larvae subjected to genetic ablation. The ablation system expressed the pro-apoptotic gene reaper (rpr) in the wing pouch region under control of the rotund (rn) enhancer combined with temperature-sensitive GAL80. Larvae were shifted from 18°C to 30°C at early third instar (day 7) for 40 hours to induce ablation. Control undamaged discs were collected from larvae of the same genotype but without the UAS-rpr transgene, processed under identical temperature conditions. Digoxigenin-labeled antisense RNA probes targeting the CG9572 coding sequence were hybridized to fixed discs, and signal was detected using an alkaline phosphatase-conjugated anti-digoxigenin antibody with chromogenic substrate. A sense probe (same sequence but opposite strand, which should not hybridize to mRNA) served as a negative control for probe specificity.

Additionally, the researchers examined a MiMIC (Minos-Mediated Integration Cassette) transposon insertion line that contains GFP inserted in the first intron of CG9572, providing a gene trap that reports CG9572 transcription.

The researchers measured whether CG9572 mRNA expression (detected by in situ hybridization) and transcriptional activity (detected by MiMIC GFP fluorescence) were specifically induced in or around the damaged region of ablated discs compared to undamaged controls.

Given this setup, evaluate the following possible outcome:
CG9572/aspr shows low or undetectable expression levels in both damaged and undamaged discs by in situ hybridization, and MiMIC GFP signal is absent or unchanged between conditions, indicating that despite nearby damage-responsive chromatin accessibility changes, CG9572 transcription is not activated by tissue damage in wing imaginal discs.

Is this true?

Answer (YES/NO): NO